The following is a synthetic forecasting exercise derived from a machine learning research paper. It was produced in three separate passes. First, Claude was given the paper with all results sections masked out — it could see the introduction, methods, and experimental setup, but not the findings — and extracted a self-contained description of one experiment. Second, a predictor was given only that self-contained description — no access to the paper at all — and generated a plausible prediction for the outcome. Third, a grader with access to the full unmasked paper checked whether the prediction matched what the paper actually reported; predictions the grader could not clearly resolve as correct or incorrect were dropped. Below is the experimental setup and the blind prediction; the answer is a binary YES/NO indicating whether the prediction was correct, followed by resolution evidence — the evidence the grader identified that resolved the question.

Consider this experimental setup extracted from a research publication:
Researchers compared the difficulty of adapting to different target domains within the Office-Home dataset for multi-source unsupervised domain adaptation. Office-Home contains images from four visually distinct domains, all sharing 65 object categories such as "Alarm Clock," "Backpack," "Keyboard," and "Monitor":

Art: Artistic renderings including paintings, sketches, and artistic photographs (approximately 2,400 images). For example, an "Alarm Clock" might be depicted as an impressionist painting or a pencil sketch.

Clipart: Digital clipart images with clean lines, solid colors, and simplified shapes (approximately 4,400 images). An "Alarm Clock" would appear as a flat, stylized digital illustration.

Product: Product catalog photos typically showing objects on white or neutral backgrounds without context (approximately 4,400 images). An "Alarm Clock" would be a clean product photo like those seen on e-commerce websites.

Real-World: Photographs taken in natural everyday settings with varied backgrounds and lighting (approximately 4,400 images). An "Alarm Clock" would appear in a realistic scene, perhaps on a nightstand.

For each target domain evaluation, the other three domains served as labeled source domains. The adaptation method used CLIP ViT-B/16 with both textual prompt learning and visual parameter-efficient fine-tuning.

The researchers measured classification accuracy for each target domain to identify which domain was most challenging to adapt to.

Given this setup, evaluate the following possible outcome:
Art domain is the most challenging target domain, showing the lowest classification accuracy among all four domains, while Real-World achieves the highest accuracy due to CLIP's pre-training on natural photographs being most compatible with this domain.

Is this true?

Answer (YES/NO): NO